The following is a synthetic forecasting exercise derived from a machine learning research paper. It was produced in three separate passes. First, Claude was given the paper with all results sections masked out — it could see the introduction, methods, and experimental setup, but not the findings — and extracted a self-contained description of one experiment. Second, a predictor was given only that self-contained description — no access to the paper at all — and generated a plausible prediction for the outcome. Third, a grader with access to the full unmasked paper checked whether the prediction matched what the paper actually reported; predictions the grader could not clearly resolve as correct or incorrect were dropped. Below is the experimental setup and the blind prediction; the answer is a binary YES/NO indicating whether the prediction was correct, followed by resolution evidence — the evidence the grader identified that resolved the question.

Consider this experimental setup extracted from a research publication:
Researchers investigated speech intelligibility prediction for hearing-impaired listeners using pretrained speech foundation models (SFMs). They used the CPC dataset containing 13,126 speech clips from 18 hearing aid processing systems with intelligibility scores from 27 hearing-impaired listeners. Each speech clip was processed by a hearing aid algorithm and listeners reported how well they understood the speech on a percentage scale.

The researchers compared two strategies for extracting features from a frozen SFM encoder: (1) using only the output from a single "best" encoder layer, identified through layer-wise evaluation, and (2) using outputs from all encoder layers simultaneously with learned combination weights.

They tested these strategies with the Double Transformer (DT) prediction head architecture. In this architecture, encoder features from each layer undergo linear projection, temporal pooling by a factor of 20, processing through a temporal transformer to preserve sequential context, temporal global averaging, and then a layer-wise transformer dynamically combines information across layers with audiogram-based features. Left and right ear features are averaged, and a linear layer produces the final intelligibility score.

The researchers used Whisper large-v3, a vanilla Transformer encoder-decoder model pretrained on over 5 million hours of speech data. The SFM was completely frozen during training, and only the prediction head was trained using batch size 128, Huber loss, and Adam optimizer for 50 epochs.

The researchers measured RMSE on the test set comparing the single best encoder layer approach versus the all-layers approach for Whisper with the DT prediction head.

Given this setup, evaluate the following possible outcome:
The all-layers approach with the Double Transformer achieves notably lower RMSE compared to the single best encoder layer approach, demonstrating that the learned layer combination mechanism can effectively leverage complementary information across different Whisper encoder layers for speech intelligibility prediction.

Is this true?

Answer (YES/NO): NO